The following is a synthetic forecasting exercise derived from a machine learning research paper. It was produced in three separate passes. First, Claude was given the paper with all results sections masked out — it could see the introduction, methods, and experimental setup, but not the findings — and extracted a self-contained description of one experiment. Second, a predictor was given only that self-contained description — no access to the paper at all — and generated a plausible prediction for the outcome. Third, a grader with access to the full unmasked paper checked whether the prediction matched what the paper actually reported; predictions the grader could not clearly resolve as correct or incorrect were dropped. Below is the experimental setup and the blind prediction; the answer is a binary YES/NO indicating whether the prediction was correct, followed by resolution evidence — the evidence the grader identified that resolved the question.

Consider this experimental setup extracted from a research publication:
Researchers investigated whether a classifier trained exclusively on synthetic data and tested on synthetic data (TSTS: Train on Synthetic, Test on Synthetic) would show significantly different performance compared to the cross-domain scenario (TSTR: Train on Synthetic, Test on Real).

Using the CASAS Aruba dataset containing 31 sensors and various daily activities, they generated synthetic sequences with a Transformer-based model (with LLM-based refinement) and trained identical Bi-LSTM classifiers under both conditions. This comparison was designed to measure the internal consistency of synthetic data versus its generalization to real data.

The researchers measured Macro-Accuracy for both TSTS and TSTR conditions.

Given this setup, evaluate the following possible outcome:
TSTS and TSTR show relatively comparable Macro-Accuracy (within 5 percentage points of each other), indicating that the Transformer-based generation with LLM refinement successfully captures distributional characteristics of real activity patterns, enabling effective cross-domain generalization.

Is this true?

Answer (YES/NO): NO